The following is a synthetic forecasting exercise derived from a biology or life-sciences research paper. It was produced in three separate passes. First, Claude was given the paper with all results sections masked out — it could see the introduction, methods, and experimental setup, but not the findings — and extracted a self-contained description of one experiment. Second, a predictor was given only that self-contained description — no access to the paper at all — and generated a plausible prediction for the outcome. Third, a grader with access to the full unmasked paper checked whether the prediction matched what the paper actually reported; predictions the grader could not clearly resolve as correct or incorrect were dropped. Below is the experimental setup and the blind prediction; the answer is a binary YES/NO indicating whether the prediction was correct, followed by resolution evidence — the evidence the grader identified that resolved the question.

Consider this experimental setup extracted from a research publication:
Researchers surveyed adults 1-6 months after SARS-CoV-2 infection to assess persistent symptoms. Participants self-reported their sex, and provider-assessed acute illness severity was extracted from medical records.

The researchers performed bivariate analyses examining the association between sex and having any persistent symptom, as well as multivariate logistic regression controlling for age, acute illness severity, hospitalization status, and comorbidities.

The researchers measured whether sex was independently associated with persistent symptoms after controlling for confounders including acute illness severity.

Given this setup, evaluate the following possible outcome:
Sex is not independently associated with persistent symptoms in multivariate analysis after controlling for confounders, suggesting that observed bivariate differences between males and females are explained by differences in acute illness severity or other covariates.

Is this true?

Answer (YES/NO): NO